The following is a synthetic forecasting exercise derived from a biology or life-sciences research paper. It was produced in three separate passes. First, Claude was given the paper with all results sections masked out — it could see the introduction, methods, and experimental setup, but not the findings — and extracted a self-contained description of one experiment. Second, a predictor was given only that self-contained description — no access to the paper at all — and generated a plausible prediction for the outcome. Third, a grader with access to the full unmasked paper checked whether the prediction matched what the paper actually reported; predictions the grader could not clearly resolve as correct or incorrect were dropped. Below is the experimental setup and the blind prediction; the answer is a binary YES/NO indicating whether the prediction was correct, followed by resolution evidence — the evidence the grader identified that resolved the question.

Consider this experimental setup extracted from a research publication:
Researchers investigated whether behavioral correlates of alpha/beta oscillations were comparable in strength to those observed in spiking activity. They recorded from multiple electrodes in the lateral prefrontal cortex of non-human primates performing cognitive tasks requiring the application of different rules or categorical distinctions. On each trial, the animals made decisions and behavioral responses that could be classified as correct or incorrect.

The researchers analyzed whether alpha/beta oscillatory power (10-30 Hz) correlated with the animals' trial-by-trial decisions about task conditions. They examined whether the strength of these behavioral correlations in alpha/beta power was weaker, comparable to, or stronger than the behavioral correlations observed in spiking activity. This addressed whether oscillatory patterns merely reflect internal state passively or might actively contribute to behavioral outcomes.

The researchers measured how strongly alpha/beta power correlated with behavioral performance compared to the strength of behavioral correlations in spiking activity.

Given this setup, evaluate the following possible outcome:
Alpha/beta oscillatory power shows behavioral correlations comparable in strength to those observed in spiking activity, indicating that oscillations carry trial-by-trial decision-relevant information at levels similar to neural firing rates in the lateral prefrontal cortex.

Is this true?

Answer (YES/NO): YES